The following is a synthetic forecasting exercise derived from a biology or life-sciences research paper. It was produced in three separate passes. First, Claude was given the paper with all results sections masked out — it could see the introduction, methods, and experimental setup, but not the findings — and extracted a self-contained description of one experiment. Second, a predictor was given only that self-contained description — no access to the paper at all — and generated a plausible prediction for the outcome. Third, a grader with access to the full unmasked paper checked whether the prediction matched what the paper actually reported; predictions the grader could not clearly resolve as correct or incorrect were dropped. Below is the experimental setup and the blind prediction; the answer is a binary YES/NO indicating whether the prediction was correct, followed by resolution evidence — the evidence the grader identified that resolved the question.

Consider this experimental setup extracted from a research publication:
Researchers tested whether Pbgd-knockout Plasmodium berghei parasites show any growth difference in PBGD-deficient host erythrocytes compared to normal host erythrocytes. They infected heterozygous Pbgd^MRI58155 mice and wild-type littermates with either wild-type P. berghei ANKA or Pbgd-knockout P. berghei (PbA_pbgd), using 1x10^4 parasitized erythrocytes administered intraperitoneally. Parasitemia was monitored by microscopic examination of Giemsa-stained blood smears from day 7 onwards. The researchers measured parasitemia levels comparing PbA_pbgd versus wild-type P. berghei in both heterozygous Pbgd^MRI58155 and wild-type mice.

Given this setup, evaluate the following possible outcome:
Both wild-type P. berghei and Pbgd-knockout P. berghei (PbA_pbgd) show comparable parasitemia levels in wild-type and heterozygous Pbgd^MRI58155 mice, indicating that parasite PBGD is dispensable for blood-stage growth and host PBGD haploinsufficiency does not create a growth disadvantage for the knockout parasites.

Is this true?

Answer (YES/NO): NO